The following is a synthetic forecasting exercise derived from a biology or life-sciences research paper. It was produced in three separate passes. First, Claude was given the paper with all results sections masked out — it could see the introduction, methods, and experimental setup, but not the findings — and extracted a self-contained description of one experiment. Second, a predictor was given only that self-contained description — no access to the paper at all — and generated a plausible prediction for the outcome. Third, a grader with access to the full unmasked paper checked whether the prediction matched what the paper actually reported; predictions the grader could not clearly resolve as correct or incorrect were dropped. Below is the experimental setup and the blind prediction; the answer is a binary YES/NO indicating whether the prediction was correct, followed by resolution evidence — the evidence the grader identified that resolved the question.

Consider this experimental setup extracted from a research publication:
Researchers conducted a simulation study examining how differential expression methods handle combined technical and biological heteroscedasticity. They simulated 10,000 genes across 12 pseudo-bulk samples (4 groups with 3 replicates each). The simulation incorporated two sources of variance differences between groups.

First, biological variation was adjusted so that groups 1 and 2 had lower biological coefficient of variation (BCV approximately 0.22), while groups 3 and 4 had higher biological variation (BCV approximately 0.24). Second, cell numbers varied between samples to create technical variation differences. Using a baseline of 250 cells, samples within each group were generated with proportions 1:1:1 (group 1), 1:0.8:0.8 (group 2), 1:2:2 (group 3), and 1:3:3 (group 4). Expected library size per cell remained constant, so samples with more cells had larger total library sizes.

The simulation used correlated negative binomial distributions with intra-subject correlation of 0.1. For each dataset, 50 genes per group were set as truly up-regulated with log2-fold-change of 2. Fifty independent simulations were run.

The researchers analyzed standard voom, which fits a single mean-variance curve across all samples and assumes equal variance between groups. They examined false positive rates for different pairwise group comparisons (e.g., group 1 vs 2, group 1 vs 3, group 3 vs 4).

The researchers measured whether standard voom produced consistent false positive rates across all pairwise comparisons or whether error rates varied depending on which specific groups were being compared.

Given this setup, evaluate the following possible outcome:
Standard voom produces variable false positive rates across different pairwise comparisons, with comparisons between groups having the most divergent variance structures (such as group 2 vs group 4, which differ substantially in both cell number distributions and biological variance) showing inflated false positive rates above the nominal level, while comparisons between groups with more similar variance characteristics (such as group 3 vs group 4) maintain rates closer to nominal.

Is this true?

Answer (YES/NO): NO